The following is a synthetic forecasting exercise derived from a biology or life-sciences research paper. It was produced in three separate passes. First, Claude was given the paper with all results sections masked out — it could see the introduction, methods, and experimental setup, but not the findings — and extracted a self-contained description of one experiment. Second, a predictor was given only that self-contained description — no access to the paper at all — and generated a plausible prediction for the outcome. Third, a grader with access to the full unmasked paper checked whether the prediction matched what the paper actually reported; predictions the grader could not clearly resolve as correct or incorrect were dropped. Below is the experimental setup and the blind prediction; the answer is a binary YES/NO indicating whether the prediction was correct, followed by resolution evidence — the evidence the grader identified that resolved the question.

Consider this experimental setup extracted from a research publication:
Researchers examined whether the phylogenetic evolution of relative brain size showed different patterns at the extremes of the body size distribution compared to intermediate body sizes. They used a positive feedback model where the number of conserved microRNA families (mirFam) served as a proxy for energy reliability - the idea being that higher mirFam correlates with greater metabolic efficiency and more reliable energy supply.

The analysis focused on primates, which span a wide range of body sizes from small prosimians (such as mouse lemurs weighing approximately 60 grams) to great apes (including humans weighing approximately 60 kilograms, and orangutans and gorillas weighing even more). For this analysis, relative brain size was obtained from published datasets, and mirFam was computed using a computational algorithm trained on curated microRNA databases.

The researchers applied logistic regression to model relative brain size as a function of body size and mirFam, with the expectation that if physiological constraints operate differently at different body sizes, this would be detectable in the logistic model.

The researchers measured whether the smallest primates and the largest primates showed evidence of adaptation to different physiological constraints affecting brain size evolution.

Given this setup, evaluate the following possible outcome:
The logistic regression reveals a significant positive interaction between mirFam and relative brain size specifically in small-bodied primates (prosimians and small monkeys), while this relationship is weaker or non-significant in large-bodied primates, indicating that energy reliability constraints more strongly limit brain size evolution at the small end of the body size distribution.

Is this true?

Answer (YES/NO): NO